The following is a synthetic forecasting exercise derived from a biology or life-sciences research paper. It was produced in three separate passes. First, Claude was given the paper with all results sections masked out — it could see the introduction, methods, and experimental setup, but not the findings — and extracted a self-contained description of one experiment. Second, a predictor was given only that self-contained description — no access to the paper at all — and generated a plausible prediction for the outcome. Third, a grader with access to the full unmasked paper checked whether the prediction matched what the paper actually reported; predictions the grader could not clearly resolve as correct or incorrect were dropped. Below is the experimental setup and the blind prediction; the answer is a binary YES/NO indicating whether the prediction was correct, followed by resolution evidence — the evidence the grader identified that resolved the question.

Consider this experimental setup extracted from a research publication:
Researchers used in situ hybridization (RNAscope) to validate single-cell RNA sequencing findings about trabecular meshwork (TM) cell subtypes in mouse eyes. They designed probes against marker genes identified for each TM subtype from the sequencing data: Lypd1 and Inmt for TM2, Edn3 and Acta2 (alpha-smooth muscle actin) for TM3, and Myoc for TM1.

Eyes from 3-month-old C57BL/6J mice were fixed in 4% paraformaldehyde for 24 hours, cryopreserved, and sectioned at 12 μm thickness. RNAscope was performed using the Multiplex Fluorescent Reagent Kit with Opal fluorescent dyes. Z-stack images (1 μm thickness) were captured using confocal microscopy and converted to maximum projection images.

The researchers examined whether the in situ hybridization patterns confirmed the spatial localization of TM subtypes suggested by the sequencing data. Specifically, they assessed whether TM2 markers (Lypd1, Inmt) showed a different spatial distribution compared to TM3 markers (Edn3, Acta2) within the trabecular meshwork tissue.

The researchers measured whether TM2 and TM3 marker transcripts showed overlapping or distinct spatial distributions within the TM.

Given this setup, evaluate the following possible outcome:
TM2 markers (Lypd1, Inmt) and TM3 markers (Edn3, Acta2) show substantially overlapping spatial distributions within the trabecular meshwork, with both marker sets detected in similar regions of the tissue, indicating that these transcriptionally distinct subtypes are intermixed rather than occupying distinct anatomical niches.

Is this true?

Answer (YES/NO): NO